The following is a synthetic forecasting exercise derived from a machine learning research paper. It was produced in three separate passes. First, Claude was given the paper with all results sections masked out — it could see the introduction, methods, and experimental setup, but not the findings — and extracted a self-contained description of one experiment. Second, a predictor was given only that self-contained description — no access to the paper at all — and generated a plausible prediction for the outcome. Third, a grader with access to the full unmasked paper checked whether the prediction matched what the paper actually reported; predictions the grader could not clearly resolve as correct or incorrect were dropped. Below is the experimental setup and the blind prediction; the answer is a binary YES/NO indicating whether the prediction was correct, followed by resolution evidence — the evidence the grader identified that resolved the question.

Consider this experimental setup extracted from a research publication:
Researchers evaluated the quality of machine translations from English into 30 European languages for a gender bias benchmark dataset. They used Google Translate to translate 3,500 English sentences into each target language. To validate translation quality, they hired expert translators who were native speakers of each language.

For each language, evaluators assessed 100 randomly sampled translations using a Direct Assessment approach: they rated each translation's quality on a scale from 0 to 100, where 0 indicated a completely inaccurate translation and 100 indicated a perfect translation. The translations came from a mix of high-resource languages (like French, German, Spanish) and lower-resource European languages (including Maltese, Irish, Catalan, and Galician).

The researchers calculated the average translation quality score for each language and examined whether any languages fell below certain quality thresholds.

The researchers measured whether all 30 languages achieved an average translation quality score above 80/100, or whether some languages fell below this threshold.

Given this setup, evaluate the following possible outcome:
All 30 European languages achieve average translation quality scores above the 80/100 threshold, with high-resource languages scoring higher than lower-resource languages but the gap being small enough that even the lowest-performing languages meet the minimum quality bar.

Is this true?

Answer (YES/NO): NO